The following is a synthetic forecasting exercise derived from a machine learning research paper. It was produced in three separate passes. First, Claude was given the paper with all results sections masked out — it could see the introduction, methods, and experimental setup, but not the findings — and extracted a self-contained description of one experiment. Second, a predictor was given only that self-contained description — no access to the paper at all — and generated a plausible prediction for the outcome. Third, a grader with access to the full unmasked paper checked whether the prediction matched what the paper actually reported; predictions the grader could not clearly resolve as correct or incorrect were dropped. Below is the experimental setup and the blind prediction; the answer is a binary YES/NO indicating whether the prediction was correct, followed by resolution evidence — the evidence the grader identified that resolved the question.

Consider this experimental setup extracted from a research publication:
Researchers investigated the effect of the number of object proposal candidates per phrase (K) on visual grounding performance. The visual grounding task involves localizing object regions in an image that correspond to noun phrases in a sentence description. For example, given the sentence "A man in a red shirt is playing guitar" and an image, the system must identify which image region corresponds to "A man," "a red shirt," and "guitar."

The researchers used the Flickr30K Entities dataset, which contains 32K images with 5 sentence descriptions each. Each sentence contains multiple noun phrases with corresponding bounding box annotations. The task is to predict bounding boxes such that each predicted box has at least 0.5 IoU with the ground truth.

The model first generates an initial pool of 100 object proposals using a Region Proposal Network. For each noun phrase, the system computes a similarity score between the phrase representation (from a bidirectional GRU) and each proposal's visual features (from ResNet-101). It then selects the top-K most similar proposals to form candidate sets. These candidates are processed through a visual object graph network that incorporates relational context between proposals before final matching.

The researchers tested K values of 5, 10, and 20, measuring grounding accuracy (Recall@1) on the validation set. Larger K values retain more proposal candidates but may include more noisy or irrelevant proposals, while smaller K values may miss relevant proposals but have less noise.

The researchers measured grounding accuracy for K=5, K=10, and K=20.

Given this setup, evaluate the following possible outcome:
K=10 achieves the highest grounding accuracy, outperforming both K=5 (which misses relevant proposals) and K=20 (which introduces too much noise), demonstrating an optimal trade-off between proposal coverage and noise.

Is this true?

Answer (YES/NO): NO